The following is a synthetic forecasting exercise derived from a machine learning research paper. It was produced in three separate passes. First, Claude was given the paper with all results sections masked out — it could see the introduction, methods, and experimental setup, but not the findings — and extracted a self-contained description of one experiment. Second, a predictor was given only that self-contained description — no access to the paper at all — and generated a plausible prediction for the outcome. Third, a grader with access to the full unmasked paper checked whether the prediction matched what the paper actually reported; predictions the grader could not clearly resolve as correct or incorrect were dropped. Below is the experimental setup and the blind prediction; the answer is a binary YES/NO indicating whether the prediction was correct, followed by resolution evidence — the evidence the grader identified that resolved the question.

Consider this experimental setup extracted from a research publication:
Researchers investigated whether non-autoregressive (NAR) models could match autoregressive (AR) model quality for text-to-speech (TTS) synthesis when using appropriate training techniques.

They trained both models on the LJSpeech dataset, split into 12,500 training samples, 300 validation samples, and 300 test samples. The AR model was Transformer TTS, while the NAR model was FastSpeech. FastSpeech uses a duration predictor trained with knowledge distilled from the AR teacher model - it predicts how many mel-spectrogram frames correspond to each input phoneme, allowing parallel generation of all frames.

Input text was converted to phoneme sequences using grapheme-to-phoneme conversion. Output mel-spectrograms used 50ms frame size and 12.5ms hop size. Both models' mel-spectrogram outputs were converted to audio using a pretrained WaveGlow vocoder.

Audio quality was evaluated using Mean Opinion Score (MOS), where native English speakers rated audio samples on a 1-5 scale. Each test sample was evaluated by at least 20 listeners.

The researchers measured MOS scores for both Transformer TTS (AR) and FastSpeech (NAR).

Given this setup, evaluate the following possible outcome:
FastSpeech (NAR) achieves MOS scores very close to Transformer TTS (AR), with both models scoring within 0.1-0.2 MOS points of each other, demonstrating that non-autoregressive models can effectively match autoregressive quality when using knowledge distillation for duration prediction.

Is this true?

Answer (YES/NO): YES